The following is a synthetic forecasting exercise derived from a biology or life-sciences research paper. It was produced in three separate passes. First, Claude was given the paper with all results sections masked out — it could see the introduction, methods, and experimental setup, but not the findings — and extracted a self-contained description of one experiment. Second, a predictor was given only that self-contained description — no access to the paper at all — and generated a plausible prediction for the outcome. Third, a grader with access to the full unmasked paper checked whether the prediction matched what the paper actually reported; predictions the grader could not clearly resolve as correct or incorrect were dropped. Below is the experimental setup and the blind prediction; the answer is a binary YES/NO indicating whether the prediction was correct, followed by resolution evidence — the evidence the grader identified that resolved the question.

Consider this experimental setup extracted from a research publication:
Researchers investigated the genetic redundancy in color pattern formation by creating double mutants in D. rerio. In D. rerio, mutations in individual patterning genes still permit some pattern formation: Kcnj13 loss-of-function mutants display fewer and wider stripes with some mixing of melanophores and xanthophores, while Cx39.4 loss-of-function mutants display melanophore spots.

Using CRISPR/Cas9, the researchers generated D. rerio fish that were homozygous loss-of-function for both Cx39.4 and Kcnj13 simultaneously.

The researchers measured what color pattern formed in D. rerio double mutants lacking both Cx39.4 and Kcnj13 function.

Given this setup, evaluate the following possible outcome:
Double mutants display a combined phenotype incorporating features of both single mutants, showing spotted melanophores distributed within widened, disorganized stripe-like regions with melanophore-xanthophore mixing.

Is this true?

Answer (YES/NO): NO